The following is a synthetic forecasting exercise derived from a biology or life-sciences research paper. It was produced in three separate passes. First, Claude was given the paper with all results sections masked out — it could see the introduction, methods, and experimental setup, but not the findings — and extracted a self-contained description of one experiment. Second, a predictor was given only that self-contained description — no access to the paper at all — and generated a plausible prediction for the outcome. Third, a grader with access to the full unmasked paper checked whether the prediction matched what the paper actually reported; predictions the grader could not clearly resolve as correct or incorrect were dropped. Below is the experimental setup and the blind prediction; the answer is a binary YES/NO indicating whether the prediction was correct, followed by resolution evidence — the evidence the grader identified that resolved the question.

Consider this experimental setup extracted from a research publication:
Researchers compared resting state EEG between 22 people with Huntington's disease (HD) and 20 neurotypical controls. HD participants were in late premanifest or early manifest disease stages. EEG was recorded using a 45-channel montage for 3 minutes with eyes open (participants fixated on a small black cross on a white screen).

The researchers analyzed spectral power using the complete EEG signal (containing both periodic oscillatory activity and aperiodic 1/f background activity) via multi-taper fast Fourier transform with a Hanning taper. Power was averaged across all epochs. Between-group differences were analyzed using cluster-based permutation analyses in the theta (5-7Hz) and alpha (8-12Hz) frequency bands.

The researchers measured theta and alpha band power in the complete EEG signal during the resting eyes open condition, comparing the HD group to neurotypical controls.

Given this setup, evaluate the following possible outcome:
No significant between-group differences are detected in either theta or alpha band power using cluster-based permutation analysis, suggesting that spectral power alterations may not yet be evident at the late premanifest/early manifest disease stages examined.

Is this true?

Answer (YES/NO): NO